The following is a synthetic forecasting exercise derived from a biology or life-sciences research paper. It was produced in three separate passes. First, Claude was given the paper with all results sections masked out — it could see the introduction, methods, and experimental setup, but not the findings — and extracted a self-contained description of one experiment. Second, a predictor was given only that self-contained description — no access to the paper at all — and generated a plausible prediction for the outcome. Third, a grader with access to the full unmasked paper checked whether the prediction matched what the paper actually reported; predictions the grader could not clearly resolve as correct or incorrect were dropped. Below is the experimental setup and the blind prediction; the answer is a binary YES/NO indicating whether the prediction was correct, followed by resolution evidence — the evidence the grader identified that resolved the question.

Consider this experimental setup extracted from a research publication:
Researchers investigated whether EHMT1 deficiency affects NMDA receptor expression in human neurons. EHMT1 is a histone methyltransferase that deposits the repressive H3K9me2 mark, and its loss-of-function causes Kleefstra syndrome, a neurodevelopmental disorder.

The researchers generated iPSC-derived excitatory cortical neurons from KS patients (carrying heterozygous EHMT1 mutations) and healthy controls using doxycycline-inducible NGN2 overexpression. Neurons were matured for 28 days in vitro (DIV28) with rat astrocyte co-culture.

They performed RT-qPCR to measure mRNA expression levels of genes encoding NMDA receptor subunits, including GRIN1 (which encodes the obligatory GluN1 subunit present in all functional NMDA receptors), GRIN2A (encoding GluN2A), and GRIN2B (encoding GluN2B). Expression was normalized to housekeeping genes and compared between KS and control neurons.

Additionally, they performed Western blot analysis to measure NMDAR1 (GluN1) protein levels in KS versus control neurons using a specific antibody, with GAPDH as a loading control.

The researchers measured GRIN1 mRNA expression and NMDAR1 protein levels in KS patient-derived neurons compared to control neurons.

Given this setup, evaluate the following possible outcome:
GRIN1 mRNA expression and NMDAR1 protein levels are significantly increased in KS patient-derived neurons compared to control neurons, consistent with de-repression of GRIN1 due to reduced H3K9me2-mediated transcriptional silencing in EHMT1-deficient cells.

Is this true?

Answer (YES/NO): YES